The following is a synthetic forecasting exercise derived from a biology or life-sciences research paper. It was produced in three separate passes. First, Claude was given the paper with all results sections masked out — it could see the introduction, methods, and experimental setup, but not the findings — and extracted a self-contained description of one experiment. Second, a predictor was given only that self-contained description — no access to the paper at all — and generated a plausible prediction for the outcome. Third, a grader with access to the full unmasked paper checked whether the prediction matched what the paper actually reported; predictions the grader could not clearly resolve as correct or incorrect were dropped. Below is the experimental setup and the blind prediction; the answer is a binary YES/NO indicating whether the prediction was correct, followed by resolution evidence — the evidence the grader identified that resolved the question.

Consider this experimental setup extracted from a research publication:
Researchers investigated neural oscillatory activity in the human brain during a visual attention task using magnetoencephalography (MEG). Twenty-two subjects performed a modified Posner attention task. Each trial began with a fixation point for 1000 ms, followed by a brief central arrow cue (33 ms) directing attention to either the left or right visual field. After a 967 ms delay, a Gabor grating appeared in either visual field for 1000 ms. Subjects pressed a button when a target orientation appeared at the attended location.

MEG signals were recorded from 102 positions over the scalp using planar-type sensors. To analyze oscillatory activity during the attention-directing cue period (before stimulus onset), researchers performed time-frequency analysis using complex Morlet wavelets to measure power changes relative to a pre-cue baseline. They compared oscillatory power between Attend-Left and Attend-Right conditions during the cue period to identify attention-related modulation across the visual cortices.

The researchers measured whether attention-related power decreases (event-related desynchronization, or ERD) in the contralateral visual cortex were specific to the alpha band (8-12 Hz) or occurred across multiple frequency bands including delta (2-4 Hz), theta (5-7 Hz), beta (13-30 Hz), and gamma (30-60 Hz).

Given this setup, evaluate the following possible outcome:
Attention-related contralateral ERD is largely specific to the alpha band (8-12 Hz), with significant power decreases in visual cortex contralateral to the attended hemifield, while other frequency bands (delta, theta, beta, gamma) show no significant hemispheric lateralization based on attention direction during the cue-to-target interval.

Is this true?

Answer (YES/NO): NO